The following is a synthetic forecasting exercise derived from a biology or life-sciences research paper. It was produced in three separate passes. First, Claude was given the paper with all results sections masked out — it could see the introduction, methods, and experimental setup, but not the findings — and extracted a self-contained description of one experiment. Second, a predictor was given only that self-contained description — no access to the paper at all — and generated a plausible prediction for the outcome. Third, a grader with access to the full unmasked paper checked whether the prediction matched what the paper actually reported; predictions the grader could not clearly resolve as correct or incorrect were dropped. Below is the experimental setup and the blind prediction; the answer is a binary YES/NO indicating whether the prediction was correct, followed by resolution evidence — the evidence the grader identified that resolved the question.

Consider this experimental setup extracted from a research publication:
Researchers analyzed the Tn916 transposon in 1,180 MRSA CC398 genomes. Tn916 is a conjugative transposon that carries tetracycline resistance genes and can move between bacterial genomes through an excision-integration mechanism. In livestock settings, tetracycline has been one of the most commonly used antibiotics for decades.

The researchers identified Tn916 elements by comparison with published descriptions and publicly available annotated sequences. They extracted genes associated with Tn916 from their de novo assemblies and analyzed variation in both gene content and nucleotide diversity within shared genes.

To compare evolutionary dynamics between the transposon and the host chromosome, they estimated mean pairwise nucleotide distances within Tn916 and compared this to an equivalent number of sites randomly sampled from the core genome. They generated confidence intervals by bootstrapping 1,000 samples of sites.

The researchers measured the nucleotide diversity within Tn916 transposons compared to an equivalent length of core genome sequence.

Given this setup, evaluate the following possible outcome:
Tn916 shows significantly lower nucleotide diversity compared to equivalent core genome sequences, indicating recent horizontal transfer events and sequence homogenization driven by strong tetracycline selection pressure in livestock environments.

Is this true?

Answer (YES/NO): NO